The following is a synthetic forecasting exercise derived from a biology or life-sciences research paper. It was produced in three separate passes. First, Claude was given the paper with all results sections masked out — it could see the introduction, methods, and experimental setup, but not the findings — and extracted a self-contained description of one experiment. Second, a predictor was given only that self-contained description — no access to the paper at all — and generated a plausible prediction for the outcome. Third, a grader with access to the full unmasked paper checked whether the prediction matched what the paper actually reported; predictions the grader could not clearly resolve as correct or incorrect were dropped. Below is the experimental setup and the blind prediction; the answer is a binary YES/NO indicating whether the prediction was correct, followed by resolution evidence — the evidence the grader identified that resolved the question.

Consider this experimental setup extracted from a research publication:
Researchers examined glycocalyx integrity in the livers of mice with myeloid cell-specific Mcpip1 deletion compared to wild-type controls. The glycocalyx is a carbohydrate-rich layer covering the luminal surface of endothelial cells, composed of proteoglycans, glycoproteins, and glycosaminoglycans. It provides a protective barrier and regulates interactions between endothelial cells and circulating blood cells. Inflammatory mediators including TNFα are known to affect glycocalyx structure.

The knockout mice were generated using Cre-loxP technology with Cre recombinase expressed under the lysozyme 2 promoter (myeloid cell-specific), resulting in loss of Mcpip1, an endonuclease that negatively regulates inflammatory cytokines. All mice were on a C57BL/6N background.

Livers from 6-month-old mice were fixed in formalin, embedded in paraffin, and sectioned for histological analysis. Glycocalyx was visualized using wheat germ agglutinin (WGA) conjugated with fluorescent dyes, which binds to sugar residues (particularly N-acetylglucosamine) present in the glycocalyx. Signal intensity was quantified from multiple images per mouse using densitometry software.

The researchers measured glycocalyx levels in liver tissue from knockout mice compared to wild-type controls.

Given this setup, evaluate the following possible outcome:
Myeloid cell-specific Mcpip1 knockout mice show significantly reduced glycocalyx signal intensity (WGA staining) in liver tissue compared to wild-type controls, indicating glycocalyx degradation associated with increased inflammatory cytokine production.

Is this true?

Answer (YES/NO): YES